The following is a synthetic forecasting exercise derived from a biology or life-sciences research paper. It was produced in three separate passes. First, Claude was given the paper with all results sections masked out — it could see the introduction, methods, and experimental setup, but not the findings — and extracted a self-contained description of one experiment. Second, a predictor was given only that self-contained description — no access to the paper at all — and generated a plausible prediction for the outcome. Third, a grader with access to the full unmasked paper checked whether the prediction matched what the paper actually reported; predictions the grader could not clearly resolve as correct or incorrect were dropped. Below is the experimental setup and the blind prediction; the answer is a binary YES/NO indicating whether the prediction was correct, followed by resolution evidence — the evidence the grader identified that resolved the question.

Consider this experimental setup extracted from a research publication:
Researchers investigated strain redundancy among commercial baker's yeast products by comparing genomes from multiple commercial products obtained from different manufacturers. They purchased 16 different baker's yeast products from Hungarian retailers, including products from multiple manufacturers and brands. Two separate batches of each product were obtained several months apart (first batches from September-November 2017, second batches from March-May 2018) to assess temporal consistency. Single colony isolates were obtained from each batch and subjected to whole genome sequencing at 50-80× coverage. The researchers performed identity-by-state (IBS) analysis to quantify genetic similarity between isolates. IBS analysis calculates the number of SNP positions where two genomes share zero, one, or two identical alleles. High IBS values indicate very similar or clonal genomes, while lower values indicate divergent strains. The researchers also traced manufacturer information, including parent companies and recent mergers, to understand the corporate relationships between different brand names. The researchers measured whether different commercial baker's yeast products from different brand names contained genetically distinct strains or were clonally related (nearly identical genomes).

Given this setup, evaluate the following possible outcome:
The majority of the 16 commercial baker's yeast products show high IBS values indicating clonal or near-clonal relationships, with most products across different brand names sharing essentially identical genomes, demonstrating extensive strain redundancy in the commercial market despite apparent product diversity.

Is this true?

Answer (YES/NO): YES